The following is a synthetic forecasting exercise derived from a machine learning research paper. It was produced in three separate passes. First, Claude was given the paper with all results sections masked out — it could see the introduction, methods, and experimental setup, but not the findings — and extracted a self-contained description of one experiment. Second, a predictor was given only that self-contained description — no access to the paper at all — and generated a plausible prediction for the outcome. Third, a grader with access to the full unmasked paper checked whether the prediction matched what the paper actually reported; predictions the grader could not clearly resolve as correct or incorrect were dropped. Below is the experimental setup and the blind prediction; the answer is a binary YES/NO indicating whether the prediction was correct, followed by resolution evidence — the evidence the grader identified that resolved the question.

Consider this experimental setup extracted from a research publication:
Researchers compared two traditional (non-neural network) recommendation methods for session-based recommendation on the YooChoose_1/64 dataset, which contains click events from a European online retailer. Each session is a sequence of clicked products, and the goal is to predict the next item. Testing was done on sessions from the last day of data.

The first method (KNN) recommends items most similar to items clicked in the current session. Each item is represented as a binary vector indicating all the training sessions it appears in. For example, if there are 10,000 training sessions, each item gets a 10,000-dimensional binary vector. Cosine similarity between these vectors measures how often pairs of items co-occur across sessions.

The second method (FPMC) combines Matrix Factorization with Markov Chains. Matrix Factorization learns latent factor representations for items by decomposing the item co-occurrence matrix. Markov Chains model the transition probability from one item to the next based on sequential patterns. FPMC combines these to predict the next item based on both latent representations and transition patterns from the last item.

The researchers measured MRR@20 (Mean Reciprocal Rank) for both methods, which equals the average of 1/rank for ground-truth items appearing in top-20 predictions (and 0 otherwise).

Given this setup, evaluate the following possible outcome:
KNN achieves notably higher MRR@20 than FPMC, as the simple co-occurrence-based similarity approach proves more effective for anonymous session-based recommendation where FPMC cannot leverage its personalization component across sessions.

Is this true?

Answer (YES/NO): YES